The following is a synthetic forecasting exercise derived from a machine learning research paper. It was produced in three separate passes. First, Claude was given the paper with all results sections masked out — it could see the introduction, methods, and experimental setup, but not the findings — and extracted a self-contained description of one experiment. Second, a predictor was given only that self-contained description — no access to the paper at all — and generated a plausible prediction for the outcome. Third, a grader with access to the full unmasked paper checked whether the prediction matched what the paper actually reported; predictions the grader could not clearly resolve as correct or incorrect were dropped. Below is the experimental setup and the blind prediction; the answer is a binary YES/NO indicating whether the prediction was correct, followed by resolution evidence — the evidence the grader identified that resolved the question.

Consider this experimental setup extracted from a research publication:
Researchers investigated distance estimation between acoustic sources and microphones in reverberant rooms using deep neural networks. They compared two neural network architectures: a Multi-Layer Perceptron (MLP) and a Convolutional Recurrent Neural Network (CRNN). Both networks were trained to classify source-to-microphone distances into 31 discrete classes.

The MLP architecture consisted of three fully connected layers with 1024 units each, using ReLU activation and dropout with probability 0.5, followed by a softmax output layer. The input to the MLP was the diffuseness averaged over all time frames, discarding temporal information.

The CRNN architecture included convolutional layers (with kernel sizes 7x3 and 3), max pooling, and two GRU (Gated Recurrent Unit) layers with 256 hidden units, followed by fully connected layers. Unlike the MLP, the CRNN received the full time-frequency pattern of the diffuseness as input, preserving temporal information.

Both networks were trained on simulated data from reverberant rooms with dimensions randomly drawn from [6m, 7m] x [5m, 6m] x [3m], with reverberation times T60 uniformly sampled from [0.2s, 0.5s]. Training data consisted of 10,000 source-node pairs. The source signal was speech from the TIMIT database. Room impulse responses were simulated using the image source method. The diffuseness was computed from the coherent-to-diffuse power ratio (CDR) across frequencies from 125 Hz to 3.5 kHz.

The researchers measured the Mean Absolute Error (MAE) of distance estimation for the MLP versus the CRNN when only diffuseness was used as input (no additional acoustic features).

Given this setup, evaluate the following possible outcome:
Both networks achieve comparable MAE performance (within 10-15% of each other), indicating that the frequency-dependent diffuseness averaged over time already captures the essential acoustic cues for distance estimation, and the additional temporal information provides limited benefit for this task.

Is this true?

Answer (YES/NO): NO